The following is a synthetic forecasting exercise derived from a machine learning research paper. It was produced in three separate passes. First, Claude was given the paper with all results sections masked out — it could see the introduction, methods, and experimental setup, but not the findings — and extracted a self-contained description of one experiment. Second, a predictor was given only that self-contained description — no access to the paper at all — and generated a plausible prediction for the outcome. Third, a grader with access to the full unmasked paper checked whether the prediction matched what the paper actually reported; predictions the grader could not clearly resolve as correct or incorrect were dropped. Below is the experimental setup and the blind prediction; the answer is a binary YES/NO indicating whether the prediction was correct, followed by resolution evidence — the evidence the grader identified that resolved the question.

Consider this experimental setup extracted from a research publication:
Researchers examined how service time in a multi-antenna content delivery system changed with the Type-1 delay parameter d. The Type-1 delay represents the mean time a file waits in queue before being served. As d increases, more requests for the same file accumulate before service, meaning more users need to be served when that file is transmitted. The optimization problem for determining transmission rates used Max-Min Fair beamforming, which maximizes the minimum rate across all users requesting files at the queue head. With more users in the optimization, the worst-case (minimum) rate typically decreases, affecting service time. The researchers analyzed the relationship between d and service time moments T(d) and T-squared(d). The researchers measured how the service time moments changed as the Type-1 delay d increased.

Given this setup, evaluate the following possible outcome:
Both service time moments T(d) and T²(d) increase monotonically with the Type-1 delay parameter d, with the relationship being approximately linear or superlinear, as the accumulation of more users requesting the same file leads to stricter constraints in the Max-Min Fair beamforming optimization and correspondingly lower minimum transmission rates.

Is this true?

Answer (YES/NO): NO